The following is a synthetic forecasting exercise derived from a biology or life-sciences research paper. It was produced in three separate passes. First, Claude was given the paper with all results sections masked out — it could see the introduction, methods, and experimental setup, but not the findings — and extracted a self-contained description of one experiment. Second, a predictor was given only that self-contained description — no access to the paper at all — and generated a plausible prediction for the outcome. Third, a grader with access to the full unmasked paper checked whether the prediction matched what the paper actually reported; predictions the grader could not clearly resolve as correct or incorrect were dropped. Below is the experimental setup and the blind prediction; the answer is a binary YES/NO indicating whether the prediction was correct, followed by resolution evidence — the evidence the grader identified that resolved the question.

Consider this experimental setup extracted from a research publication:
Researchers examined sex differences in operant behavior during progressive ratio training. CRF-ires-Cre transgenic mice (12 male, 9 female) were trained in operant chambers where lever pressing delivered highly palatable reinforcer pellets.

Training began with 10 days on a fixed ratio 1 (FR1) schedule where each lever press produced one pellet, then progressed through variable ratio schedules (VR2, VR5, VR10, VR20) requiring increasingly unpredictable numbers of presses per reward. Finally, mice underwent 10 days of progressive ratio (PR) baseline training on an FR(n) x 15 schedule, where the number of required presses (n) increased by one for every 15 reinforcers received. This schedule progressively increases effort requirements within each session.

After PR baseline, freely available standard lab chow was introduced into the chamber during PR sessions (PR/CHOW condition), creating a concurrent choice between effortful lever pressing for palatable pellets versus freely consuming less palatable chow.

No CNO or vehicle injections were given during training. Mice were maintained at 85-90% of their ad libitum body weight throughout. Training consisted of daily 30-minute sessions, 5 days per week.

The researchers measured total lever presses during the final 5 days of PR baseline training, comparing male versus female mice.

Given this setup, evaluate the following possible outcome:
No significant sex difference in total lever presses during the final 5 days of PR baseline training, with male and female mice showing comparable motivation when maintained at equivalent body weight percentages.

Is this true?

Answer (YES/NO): NO